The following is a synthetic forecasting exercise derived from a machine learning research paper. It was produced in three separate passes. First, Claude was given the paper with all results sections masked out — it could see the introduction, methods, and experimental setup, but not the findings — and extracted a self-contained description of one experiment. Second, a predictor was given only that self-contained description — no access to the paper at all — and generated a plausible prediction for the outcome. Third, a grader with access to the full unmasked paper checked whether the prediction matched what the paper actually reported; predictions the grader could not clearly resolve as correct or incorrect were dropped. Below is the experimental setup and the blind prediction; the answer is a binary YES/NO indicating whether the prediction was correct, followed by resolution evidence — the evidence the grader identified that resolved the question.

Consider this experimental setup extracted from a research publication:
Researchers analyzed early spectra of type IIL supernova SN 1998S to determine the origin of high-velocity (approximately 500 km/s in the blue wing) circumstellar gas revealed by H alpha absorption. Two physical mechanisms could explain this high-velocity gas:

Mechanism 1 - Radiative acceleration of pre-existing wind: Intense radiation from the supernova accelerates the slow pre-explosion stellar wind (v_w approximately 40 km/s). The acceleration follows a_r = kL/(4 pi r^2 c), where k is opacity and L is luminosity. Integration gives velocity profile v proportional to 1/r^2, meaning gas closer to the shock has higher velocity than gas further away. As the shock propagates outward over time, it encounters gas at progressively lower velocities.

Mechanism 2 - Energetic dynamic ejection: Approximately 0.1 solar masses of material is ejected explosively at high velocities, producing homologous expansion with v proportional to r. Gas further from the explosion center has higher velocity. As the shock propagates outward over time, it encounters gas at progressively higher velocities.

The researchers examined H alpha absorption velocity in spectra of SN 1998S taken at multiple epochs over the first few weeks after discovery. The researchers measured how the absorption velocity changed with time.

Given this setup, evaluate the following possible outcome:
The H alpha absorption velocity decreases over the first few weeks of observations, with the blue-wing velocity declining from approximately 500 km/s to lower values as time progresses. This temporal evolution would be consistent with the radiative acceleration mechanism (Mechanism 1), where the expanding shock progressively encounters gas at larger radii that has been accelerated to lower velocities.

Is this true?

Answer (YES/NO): YES